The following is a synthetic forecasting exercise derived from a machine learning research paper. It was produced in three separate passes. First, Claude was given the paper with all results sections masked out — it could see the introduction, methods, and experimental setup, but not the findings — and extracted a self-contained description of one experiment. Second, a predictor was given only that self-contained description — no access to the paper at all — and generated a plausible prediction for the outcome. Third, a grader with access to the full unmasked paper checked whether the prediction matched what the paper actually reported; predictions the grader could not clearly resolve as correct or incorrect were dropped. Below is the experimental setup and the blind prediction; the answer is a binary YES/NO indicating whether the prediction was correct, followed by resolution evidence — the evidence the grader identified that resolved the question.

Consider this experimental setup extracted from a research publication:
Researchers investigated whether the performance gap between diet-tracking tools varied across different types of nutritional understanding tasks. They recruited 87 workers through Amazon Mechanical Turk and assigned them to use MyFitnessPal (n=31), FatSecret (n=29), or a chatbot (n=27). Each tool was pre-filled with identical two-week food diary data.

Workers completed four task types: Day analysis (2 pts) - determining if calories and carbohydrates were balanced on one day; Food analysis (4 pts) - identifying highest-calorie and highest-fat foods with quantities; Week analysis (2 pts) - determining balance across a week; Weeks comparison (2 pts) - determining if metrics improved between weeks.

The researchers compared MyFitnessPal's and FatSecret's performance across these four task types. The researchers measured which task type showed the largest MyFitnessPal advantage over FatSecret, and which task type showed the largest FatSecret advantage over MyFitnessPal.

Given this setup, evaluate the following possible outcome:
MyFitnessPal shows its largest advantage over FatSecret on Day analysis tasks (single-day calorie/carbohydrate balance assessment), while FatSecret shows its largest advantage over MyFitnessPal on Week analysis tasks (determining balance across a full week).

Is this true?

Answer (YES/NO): NO